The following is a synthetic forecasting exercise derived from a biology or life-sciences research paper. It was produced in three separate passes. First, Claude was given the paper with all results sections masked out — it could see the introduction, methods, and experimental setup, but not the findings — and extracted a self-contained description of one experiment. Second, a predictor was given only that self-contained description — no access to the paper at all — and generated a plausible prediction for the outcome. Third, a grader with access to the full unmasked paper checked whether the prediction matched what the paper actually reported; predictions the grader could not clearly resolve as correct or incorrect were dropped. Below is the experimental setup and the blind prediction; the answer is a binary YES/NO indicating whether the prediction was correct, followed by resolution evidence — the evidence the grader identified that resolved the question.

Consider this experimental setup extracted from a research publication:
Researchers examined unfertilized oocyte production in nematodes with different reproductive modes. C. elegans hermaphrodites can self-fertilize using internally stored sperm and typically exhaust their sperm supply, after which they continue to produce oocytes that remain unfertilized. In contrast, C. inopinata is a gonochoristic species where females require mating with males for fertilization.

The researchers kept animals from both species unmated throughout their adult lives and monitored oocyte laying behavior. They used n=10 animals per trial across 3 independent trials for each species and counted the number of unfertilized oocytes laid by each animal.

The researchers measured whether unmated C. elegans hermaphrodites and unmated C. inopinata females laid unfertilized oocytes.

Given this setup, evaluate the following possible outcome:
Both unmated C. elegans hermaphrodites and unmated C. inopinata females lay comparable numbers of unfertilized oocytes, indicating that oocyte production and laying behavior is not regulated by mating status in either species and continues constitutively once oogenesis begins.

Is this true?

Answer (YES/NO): NO